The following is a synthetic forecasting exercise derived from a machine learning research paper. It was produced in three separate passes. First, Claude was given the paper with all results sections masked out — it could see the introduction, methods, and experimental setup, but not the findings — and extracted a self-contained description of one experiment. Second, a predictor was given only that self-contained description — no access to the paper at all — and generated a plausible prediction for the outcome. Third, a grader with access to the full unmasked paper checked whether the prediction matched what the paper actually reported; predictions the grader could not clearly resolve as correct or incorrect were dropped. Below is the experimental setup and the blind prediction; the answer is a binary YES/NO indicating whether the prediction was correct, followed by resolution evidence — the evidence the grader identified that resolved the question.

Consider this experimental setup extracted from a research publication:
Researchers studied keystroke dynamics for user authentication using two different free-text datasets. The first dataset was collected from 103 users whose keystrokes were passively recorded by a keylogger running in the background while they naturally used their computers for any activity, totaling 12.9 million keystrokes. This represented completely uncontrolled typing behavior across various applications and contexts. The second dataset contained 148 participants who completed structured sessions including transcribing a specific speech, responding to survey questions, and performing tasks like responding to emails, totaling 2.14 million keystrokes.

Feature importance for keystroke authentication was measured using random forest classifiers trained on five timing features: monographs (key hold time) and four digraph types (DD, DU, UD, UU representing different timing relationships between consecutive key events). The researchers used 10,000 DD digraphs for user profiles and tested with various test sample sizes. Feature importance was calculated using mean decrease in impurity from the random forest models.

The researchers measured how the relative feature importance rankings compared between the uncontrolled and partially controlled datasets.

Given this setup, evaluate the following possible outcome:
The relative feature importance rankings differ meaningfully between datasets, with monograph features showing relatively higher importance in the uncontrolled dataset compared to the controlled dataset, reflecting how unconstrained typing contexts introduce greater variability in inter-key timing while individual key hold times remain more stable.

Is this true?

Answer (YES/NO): NO